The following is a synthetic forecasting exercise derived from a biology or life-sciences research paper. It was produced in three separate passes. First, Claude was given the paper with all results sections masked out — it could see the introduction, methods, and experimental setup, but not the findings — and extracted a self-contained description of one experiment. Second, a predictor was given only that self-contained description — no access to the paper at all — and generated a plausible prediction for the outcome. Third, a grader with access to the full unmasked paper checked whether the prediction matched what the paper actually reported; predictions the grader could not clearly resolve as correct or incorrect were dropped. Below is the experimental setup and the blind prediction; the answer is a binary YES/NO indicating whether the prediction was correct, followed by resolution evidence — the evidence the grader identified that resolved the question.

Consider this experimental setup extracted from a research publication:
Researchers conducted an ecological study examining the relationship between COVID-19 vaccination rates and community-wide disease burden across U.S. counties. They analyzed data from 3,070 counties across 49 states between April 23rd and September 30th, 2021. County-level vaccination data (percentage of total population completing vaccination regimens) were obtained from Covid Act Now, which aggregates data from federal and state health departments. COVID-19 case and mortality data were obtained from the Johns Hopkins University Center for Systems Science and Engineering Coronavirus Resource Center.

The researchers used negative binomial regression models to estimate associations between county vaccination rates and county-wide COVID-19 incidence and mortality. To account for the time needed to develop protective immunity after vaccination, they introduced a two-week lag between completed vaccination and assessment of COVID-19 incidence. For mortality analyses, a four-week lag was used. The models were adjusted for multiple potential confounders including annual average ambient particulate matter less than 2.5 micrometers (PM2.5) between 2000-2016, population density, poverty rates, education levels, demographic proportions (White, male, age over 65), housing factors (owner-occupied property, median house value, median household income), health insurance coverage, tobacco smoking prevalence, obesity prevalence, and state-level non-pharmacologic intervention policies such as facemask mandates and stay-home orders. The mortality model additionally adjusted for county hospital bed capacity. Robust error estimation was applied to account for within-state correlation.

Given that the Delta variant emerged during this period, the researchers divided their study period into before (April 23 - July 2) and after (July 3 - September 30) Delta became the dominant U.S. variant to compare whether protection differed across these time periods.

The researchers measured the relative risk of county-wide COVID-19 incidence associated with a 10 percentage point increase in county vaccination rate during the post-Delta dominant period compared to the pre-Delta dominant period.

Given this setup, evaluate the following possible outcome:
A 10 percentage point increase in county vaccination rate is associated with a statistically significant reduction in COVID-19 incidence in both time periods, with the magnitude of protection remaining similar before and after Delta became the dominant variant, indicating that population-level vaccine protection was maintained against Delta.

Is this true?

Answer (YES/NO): NO